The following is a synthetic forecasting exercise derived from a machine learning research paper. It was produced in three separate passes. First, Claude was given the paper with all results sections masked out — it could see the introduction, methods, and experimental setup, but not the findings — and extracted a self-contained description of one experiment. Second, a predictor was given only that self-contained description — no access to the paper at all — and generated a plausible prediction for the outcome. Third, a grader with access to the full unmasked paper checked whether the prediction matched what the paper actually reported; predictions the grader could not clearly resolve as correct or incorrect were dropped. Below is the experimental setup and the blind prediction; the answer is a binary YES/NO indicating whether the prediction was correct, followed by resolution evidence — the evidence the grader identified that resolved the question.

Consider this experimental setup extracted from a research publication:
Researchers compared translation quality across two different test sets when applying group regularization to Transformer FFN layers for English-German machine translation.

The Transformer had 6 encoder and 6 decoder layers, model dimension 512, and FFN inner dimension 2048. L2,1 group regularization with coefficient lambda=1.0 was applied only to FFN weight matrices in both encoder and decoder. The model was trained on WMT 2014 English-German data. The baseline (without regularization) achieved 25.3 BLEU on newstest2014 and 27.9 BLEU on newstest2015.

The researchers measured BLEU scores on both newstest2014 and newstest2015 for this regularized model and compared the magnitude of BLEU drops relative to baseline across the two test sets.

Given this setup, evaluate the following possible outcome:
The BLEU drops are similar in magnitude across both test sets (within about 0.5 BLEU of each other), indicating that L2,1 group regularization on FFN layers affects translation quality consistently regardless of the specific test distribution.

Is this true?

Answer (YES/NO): YES